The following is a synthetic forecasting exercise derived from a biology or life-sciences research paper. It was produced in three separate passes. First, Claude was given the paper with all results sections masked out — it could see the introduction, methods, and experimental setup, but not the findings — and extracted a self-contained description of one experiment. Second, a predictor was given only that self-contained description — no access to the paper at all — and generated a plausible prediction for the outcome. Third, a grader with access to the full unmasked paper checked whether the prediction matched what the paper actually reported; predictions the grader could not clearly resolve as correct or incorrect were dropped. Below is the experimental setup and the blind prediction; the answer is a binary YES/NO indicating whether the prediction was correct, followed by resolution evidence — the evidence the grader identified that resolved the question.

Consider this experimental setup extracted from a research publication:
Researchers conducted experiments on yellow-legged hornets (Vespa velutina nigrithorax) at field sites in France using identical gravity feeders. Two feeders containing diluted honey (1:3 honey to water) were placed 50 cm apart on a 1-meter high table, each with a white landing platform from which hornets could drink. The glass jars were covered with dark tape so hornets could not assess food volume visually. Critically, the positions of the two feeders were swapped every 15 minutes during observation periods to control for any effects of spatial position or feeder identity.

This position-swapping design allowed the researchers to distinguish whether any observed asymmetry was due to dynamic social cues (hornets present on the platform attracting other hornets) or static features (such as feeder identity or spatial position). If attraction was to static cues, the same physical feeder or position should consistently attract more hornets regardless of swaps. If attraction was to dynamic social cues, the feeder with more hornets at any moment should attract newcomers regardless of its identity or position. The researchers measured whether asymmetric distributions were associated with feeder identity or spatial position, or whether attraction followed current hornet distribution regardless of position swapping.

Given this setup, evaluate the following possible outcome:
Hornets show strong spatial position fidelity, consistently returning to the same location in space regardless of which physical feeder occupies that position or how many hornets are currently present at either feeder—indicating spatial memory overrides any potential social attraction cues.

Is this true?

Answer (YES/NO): NO